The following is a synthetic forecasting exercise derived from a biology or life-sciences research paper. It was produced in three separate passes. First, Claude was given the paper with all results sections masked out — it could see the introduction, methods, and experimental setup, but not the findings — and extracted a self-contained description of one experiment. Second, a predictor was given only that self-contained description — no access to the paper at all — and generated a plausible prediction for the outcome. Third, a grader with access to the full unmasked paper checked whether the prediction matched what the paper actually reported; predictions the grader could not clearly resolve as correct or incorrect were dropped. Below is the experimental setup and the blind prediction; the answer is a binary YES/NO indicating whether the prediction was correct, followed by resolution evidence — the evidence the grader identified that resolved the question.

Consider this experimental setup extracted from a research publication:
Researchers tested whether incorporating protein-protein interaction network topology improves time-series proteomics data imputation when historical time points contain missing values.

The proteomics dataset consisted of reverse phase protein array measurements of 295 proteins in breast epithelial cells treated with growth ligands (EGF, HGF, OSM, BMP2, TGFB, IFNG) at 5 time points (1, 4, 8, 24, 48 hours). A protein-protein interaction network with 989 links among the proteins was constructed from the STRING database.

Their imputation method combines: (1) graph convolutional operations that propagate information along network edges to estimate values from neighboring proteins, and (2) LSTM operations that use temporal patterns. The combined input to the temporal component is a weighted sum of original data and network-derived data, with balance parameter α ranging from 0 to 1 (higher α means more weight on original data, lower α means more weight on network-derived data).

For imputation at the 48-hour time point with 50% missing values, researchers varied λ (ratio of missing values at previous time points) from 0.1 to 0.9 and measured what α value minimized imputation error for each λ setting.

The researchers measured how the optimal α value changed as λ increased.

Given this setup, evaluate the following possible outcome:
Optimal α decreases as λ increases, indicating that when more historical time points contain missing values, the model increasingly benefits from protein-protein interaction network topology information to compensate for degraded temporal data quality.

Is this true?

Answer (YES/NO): YES